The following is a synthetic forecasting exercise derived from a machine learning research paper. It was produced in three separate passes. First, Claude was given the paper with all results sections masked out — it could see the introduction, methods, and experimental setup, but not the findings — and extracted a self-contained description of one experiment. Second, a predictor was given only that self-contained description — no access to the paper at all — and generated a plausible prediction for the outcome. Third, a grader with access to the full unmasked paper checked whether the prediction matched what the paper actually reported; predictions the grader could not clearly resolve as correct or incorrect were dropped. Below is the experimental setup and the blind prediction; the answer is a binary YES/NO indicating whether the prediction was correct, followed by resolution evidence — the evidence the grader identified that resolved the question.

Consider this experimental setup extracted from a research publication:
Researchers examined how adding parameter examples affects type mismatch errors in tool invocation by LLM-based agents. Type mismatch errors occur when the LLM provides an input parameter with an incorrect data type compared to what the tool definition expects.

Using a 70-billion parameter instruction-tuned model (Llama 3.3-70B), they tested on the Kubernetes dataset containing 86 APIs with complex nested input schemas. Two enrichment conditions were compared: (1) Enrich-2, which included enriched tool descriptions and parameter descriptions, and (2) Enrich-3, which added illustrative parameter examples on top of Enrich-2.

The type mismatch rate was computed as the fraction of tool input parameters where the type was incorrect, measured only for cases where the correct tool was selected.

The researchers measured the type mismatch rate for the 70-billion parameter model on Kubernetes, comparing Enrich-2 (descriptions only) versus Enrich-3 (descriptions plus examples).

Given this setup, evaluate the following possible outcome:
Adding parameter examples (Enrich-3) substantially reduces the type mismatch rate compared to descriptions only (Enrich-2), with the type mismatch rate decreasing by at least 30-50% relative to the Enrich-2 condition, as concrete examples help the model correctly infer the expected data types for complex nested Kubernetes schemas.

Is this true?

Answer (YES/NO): YES